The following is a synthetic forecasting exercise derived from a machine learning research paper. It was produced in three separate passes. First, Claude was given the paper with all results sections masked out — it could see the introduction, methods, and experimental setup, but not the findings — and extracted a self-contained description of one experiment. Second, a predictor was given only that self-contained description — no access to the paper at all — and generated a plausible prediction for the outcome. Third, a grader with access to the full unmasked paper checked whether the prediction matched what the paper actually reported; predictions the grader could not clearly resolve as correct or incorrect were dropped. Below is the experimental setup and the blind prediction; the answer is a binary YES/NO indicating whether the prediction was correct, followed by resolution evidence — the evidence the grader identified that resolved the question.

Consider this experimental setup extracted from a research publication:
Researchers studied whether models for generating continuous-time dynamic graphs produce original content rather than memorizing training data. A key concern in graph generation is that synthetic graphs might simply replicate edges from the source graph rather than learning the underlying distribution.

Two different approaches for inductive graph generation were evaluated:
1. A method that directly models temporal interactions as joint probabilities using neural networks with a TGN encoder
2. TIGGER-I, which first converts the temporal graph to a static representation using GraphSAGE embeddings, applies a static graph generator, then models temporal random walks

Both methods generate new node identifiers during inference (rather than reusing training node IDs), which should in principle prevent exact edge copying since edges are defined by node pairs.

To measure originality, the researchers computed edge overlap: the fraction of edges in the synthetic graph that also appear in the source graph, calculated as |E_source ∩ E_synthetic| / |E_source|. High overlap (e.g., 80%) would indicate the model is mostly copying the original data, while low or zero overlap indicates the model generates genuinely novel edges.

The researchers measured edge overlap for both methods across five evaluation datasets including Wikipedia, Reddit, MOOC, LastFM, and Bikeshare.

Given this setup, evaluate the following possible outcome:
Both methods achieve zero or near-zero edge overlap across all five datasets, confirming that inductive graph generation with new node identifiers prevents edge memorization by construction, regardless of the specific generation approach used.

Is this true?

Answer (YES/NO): YES